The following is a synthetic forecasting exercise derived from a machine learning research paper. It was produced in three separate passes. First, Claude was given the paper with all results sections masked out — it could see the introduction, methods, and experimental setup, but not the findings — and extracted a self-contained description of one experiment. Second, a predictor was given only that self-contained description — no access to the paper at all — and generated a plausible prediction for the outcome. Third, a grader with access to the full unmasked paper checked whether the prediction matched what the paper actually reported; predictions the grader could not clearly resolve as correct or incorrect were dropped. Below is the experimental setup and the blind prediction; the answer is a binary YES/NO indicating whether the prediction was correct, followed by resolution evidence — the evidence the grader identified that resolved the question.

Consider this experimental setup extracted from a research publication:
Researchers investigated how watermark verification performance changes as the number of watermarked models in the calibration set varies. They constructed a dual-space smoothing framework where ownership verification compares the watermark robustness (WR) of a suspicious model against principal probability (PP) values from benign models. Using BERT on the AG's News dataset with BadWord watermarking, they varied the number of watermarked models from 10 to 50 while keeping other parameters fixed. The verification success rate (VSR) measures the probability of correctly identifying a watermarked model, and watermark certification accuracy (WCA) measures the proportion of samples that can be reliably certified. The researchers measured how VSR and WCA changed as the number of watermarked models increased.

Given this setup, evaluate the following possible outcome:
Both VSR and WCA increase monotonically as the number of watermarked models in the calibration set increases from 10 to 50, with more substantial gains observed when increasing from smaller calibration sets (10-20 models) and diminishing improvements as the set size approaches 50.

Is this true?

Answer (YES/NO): NO